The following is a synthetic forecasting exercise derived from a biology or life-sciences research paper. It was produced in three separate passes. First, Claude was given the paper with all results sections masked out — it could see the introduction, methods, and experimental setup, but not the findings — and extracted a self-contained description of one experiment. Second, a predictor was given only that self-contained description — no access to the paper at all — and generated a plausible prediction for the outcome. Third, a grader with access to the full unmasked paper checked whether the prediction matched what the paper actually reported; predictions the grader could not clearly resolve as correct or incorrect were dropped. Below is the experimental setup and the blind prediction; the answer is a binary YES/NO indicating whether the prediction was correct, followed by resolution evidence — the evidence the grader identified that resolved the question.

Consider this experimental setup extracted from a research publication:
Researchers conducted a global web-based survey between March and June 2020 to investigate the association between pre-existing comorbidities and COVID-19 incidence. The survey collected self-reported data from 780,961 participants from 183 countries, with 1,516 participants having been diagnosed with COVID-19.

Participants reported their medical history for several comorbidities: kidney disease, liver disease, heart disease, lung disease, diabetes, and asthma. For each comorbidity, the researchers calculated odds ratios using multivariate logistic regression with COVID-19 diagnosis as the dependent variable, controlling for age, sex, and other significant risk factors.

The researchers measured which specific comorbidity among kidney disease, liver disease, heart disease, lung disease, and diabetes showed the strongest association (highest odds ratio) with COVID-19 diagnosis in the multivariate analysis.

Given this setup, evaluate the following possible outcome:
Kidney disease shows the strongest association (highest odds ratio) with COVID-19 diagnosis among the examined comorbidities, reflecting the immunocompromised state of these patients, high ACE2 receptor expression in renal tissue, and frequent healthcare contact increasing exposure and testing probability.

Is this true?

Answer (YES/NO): YES